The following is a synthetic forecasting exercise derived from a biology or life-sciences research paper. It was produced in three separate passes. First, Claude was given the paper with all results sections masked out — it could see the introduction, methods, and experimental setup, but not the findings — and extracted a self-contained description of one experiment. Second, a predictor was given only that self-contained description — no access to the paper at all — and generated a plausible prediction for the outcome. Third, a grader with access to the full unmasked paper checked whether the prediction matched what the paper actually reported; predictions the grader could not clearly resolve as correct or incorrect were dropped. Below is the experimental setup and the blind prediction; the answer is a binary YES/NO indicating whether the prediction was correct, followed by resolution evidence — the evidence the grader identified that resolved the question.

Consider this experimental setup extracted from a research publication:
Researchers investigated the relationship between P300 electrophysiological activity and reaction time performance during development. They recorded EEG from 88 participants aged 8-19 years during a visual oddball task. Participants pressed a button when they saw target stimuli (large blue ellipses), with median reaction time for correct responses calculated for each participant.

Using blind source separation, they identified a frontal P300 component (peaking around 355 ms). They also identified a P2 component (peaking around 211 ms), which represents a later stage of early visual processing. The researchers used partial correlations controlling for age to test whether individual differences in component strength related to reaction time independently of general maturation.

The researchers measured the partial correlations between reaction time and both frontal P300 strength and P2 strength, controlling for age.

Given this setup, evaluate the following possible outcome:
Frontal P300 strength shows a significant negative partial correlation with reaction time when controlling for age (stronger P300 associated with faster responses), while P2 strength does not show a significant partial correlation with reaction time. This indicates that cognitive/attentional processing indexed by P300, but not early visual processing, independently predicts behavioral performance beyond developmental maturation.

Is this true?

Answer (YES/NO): NO